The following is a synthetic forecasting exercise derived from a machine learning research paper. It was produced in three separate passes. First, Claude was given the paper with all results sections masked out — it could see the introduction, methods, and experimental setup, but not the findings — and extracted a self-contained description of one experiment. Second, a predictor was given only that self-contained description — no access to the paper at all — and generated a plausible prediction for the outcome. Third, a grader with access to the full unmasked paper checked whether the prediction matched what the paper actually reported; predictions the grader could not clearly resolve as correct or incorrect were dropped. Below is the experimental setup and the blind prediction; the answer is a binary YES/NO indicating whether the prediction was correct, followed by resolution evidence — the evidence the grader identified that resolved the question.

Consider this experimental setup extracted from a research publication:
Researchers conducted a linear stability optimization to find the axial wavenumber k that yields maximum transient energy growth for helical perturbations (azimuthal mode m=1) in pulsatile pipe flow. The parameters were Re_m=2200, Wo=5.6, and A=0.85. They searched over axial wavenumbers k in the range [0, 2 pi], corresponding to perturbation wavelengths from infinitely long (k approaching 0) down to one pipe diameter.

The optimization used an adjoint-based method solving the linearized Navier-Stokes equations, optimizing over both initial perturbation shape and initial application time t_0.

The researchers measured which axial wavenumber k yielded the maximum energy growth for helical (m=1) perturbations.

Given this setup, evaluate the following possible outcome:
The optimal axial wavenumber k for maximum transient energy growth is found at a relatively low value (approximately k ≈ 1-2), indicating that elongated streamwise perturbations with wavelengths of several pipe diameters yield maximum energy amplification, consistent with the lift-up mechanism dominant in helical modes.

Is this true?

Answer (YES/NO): NO